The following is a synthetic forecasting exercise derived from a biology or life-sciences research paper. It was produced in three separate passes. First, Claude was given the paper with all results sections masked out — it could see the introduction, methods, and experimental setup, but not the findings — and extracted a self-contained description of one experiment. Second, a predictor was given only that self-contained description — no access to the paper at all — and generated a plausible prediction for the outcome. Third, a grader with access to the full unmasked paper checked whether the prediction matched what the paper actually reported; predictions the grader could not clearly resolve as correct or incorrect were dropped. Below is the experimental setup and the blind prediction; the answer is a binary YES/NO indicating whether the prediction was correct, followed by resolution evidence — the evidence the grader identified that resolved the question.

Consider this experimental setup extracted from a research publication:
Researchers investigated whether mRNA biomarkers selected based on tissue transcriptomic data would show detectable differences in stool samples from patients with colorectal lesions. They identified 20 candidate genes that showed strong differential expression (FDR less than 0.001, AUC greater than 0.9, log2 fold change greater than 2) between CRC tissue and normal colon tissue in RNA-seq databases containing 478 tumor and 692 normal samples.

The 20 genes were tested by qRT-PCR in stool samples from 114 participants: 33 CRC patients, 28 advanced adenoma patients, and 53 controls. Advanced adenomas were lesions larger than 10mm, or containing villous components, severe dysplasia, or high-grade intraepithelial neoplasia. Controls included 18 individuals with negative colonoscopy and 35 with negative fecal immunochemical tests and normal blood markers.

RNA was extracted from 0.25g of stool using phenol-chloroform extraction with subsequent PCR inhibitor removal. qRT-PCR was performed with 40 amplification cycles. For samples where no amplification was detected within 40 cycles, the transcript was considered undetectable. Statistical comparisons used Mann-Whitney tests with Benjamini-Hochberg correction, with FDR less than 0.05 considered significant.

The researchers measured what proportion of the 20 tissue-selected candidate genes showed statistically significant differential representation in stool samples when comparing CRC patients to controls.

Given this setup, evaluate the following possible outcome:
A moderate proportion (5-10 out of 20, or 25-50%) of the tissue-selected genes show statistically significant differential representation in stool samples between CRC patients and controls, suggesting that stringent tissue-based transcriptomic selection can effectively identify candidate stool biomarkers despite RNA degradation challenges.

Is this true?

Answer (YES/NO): NO